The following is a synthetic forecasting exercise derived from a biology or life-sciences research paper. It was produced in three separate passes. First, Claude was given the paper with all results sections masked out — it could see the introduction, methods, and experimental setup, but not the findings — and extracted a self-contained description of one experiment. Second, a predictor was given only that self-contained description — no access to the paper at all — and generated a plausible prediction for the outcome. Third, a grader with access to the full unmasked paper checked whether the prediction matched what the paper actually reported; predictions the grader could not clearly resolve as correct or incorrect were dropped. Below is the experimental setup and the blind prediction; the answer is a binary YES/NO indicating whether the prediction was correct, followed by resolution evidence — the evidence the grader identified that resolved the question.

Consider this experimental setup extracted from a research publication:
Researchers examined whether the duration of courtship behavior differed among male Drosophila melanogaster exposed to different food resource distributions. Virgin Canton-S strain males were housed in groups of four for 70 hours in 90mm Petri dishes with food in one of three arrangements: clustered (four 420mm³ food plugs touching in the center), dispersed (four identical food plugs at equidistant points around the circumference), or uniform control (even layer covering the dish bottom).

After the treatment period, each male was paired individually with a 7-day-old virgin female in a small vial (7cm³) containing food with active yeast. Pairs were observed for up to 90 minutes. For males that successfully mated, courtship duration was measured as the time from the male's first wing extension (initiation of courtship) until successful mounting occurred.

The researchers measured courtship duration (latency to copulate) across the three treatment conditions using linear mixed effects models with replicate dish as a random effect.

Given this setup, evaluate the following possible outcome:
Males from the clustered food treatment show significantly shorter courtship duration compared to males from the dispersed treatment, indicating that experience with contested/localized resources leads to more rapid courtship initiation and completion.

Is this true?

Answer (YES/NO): NO